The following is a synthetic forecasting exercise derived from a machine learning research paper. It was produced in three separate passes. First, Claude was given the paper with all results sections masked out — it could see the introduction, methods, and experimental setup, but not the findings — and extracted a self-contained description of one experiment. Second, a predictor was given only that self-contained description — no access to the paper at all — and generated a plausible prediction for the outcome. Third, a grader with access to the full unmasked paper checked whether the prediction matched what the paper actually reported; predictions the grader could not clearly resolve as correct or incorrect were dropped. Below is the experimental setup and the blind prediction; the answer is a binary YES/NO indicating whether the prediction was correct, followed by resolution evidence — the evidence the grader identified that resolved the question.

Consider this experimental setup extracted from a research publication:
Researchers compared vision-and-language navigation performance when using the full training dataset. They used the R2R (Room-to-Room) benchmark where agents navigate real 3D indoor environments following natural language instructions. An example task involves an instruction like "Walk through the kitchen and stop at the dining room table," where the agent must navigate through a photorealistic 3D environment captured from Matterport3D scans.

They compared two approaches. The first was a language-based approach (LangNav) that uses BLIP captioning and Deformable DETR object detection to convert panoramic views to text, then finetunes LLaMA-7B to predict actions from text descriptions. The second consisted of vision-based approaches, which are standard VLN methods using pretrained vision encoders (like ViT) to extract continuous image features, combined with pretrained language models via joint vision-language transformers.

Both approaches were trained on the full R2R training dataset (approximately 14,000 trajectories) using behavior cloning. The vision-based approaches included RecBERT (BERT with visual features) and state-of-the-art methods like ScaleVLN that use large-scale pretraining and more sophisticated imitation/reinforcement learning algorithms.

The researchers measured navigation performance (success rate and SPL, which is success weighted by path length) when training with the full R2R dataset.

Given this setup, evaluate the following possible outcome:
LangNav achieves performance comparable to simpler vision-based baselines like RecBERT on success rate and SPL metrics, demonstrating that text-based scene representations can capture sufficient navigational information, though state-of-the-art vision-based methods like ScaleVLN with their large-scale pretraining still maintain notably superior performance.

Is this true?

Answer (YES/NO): NO